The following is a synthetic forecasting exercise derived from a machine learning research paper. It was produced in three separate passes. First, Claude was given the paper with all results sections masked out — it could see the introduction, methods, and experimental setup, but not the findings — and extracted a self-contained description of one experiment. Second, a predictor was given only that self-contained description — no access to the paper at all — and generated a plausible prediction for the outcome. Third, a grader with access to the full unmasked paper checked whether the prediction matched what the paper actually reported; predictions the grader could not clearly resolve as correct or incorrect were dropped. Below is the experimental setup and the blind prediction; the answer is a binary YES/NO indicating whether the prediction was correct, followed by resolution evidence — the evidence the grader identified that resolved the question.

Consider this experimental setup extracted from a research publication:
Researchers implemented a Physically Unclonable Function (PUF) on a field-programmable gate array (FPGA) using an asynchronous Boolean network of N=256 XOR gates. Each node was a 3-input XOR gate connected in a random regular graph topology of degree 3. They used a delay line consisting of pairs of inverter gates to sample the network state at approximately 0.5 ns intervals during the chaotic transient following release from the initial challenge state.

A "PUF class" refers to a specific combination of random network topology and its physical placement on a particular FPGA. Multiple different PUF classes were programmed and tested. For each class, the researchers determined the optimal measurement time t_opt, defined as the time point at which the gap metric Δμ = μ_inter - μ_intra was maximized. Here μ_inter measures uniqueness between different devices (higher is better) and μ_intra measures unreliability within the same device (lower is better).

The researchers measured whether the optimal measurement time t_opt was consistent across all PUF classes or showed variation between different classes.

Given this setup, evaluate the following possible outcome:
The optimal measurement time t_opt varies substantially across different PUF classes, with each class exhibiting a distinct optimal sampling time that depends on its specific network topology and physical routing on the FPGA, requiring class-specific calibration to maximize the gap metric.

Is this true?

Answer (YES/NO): NO